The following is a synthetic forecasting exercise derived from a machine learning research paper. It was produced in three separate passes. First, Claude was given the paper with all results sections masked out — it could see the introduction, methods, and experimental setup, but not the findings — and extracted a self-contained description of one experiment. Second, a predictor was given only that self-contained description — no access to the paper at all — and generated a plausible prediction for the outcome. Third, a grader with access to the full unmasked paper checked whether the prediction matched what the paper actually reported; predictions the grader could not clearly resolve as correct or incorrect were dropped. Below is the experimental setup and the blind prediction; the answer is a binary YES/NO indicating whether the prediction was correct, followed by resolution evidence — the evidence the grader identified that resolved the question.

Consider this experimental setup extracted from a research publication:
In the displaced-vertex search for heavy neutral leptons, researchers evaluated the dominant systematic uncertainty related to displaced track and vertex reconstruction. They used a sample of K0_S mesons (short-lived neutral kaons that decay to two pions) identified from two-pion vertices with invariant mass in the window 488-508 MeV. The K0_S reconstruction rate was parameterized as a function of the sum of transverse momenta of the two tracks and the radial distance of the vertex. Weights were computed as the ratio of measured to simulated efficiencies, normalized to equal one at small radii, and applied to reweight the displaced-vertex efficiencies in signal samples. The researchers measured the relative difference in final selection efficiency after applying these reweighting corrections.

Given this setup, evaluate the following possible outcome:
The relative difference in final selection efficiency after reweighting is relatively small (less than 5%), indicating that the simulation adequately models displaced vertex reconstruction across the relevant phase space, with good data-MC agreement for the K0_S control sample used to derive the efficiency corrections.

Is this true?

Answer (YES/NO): NO